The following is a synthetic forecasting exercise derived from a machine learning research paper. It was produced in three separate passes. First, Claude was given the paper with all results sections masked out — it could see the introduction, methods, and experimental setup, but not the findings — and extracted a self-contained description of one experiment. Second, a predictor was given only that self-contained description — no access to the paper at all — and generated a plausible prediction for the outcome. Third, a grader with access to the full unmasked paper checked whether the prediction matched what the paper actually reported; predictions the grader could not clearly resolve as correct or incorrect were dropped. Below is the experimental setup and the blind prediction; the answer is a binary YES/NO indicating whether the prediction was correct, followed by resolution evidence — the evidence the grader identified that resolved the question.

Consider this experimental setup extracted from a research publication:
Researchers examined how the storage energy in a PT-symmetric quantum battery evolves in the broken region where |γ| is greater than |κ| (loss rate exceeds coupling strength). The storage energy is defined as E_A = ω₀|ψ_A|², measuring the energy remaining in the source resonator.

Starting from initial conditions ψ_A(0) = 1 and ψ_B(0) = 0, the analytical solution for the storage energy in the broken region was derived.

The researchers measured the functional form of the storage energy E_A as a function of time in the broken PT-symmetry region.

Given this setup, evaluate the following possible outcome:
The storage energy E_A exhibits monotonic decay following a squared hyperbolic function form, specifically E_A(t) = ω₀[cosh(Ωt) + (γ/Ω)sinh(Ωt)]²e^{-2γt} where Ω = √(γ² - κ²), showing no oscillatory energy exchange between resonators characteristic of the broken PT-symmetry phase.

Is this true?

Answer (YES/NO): NO